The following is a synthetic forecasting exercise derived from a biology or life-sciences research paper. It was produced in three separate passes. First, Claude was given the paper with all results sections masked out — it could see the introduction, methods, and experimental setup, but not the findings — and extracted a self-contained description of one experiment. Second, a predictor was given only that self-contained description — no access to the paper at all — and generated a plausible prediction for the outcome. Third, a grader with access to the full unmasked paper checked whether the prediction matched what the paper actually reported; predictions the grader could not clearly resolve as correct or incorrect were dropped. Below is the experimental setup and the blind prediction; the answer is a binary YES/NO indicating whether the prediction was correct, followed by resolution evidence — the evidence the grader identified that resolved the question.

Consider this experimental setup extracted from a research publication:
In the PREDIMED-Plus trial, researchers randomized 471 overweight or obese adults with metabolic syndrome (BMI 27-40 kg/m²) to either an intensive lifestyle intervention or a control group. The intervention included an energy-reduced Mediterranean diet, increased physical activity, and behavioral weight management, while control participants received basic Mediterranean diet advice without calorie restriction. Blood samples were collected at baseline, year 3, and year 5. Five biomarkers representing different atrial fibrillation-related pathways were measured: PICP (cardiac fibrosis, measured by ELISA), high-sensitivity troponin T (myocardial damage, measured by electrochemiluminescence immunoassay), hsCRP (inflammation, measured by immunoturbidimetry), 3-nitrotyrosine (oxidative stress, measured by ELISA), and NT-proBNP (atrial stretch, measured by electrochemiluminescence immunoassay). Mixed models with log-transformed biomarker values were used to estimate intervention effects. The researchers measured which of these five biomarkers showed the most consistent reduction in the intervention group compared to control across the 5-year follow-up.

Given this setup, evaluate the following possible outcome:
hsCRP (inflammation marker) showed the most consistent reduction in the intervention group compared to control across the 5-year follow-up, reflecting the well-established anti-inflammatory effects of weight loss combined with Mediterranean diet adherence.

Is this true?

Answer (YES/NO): YES